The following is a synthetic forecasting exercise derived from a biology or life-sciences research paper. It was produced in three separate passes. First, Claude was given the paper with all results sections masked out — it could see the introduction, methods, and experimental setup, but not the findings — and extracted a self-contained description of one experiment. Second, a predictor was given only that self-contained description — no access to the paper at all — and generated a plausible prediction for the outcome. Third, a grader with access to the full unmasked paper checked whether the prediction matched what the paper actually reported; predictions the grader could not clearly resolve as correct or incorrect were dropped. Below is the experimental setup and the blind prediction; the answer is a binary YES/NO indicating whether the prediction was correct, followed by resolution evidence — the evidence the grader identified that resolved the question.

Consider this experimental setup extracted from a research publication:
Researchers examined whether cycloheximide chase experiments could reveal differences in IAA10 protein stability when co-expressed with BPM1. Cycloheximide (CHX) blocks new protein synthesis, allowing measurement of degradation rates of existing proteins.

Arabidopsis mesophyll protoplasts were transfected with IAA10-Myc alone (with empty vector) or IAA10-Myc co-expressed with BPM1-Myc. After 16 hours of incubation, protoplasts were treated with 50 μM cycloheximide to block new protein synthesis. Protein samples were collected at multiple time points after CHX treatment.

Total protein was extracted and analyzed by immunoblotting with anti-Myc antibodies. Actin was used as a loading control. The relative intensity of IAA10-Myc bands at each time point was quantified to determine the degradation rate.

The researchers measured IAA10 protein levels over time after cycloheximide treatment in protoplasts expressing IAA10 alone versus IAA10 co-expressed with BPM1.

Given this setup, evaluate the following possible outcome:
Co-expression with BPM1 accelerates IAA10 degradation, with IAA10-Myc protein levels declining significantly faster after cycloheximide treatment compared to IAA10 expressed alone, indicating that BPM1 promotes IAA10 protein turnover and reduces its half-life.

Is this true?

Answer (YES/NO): YES